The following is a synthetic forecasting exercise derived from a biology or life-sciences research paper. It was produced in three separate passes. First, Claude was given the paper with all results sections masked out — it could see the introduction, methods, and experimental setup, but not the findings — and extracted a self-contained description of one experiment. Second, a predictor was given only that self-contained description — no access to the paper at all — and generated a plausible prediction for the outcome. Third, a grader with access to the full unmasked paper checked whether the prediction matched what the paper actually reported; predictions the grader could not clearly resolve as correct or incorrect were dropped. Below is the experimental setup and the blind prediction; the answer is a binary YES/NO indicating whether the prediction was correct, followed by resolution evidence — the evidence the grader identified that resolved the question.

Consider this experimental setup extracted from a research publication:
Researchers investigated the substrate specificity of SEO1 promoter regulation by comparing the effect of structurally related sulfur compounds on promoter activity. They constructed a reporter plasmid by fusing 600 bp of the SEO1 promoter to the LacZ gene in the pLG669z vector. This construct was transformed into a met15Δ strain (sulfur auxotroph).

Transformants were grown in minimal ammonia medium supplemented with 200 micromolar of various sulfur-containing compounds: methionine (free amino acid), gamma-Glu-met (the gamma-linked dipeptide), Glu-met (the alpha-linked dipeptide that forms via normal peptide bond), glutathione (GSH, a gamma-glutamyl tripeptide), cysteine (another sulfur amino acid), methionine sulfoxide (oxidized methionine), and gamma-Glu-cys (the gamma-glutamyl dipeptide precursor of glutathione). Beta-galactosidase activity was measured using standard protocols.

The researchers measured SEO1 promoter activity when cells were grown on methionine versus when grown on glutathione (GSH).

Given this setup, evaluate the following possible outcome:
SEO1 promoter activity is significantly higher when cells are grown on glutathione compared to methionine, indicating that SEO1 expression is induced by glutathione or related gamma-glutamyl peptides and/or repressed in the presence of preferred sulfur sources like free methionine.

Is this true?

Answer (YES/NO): NO